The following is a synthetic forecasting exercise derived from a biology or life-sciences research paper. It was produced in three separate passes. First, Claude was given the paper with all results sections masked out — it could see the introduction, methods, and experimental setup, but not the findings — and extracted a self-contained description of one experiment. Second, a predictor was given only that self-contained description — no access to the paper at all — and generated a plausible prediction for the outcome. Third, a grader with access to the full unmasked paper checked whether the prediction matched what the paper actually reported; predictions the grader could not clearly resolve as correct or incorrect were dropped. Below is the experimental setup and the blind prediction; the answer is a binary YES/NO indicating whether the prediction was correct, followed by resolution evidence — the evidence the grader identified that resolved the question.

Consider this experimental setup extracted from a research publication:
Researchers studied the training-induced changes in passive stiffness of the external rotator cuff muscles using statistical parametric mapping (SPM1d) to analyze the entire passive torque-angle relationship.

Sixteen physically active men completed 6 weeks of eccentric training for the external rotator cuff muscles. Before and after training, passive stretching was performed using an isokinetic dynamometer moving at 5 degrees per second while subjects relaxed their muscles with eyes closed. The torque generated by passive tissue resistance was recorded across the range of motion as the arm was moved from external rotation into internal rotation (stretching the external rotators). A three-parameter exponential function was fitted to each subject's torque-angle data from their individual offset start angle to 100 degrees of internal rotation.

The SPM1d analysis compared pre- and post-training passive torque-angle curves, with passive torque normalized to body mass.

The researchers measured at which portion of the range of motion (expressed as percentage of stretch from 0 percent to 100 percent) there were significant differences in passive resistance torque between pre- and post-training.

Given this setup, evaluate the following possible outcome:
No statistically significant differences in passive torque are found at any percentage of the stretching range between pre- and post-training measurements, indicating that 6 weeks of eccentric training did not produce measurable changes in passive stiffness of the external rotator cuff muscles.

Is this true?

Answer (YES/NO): NO